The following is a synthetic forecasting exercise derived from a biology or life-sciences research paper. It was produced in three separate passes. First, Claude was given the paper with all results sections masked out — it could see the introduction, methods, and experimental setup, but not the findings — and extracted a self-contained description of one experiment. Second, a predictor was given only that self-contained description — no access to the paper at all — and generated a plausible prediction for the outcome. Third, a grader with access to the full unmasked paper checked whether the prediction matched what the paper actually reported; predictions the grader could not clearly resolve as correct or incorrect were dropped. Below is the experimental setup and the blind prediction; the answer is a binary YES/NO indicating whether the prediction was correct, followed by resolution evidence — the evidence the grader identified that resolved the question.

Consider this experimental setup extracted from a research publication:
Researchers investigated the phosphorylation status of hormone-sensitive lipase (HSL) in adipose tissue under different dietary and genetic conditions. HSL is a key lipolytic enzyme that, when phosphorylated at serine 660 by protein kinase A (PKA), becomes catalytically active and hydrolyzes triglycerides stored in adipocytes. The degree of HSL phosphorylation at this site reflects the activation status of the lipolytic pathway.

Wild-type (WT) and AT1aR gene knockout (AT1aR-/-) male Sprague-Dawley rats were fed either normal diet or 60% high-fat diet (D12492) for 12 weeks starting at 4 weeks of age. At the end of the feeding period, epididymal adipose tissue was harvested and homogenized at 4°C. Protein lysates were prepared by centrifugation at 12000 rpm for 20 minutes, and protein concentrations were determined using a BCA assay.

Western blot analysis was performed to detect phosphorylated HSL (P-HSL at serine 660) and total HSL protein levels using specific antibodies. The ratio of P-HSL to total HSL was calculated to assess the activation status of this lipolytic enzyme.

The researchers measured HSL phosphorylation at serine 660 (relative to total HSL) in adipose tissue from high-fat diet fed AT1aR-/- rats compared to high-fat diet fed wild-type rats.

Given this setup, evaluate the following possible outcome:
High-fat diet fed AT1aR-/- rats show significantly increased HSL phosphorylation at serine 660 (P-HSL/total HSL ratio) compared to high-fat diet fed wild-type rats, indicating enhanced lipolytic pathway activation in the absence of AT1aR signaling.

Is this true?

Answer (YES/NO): YES